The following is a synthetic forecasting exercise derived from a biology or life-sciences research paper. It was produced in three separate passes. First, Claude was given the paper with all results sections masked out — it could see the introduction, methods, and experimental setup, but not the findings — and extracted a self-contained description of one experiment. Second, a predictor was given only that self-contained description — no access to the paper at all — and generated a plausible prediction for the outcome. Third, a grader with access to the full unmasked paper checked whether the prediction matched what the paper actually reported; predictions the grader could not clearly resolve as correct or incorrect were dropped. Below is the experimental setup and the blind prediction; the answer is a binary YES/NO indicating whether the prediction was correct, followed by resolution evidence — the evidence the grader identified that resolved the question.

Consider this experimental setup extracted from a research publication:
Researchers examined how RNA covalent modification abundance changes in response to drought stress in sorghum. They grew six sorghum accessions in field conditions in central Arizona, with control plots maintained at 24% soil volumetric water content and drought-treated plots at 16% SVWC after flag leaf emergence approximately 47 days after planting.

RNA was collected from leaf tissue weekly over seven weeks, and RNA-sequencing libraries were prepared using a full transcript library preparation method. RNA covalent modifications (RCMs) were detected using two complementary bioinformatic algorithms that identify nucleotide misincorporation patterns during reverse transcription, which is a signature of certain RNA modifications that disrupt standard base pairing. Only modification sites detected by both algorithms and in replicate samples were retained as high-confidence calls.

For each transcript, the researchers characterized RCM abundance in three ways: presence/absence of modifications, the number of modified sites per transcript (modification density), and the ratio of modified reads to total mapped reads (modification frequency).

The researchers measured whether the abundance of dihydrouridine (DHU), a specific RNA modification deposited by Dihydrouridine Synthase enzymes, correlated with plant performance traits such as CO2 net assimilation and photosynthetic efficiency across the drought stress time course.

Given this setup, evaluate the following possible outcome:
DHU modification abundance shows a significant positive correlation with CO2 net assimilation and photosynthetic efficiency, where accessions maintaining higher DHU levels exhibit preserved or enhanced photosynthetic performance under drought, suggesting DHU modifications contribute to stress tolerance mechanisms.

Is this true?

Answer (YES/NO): YES